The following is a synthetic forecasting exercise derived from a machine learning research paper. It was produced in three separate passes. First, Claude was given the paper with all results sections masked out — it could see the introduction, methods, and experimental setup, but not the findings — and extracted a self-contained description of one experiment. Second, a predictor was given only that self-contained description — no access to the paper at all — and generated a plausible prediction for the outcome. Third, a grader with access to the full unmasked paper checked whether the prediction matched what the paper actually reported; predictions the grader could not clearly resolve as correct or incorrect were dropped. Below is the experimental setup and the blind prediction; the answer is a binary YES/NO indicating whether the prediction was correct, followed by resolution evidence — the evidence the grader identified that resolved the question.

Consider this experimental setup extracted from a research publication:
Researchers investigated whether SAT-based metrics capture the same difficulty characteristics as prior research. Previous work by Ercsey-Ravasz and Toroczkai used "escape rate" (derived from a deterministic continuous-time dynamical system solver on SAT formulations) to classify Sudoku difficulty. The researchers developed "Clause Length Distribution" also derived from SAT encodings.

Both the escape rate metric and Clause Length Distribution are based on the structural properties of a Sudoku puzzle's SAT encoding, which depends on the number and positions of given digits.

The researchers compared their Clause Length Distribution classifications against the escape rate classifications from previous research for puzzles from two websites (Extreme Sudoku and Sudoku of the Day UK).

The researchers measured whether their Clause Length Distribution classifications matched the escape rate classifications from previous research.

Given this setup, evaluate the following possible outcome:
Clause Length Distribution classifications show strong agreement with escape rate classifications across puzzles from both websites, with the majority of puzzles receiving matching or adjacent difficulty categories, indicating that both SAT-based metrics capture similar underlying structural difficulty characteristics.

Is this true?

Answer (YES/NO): YES